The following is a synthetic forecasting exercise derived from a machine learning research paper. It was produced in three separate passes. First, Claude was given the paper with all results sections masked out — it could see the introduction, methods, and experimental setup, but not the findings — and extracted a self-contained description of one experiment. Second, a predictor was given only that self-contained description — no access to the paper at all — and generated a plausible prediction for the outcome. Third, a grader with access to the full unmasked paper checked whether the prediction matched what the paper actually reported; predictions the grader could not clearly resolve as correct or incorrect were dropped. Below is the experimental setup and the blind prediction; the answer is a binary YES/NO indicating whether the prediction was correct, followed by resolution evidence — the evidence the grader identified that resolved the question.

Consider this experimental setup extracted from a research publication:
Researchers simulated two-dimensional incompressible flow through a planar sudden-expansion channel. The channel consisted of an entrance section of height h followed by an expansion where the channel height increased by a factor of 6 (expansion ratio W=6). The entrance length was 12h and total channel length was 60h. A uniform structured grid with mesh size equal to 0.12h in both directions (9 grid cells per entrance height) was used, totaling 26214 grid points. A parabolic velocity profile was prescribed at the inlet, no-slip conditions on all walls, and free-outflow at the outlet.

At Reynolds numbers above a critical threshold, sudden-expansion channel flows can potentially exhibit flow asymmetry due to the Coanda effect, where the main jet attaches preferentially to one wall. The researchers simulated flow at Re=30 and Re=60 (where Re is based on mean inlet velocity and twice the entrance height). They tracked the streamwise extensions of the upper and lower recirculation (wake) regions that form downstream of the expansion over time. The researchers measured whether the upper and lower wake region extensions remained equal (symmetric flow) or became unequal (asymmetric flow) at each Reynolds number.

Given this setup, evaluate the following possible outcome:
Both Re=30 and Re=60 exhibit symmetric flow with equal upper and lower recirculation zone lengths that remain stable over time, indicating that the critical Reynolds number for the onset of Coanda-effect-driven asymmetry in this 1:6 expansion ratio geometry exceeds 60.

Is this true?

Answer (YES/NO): NO